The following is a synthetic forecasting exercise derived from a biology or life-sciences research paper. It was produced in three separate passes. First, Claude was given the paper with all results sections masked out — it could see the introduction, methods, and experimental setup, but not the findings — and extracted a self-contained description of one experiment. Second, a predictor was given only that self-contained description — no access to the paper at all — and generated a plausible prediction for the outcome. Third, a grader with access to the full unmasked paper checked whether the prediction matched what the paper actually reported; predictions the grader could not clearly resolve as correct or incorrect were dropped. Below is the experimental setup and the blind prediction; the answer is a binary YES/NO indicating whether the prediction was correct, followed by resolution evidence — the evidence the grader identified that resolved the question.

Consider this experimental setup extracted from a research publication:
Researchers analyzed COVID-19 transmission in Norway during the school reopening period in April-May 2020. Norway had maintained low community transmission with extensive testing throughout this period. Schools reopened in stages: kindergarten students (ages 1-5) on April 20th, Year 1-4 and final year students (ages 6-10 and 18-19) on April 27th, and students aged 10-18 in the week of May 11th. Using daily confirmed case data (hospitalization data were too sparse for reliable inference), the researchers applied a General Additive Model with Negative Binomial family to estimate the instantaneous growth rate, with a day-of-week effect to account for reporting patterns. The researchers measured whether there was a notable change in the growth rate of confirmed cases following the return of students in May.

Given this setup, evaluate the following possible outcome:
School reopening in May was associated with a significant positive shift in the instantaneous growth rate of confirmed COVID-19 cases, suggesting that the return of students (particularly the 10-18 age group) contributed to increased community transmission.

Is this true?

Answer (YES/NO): NO